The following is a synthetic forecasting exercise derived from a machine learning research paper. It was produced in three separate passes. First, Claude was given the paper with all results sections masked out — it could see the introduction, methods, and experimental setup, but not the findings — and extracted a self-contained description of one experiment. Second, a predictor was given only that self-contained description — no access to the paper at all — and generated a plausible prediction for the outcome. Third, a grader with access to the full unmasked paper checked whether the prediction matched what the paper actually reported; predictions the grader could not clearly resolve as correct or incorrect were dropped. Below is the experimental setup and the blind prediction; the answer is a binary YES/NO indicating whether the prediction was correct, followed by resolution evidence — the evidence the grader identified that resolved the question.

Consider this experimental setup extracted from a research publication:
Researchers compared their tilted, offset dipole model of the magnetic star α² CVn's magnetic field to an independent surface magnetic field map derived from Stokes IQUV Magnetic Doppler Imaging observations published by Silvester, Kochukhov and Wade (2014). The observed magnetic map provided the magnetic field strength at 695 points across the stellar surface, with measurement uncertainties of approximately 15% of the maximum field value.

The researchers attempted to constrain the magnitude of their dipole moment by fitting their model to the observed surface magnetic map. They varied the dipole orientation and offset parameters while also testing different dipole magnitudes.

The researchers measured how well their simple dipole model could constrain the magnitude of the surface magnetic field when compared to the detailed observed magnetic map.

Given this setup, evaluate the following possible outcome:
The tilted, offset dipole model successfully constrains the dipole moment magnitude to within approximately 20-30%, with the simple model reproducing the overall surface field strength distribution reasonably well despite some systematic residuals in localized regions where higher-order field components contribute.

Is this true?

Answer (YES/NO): NO